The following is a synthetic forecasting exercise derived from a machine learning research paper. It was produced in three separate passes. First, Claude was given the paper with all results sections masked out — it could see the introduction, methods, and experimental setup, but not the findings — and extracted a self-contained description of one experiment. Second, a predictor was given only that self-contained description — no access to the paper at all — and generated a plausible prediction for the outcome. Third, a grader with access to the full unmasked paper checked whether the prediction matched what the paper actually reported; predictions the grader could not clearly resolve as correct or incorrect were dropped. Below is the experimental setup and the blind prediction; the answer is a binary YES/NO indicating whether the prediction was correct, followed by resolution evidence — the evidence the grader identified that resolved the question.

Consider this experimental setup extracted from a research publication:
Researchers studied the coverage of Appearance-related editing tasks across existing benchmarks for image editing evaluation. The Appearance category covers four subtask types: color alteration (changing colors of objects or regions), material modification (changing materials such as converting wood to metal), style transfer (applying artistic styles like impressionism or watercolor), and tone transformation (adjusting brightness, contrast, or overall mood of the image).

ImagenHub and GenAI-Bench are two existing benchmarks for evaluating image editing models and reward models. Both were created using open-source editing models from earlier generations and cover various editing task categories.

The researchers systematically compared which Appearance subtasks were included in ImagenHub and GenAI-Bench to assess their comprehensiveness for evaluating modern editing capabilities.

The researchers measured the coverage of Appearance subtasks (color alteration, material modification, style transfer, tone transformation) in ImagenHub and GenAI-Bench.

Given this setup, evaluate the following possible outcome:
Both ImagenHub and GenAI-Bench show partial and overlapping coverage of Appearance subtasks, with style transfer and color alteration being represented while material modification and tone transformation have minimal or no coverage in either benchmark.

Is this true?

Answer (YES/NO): NO